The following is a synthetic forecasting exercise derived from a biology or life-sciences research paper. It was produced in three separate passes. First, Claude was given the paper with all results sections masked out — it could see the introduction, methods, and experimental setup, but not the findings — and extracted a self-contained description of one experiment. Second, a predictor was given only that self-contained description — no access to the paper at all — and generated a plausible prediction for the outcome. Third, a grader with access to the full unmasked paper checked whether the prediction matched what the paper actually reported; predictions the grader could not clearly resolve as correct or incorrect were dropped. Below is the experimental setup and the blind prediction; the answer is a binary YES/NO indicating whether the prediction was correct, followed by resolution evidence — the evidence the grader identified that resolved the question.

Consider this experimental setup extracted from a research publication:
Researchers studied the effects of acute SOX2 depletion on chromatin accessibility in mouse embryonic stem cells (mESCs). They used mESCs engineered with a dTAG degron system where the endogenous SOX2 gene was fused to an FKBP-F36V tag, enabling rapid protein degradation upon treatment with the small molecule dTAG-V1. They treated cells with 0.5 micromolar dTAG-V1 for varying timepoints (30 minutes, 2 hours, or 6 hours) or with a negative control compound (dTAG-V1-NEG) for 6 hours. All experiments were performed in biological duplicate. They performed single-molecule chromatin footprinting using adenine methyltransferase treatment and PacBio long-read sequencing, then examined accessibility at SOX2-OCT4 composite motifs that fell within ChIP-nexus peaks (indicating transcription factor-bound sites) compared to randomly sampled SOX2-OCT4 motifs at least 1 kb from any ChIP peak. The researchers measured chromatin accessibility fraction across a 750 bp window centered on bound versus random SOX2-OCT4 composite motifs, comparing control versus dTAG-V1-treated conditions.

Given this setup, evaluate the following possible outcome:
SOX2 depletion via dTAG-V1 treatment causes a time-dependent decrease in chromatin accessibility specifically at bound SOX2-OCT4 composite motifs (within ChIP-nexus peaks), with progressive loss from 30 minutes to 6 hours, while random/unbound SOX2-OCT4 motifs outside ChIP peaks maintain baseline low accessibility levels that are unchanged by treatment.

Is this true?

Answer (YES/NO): NO